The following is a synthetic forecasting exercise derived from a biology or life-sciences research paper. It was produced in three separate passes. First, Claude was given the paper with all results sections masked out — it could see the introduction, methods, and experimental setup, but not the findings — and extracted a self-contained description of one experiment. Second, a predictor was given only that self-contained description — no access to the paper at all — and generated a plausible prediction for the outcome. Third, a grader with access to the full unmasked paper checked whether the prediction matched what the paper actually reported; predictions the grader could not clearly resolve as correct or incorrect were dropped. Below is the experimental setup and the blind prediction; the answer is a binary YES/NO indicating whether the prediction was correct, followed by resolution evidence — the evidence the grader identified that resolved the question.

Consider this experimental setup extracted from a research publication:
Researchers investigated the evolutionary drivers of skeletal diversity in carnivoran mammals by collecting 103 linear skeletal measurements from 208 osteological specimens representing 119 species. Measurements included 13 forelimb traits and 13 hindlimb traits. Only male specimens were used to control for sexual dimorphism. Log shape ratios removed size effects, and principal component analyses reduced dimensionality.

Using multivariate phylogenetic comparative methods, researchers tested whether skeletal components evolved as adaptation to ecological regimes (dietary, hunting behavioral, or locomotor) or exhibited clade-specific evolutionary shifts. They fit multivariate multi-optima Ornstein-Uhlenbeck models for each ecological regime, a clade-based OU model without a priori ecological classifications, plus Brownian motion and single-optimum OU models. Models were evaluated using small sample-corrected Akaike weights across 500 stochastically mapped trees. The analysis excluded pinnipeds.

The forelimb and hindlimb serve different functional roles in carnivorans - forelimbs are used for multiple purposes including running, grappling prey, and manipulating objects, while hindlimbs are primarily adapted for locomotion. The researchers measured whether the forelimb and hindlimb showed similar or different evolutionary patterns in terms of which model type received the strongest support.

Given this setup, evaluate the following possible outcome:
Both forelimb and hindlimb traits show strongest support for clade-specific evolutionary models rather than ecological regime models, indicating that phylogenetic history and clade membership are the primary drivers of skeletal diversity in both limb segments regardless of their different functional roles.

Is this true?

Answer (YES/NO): NO